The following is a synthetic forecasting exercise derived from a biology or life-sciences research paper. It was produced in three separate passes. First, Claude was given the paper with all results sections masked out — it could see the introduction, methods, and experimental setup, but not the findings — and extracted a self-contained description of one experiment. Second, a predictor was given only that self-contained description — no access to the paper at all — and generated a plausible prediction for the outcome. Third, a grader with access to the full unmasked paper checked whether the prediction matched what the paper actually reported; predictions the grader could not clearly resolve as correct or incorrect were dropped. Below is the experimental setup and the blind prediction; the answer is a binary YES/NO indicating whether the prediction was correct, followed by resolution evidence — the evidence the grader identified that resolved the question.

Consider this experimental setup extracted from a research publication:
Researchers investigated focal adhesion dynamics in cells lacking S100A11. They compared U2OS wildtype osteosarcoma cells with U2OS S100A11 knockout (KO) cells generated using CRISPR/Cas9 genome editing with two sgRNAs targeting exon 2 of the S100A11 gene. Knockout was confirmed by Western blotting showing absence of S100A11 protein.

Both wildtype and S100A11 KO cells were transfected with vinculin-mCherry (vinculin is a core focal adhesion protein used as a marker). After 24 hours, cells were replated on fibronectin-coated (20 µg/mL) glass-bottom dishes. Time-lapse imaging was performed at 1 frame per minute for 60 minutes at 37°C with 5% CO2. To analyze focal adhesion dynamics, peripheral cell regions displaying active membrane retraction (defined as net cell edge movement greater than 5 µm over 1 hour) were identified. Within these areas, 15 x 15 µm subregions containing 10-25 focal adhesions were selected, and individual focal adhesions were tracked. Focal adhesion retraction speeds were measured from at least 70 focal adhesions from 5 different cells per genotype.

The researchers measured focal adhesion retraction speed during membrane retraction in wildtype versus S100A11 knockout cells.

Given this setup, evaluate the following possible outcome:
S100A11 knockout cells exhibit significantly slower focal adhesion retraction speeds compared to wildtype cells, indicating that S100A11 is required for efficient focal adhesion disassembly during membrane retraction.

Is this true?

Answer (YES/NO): YES